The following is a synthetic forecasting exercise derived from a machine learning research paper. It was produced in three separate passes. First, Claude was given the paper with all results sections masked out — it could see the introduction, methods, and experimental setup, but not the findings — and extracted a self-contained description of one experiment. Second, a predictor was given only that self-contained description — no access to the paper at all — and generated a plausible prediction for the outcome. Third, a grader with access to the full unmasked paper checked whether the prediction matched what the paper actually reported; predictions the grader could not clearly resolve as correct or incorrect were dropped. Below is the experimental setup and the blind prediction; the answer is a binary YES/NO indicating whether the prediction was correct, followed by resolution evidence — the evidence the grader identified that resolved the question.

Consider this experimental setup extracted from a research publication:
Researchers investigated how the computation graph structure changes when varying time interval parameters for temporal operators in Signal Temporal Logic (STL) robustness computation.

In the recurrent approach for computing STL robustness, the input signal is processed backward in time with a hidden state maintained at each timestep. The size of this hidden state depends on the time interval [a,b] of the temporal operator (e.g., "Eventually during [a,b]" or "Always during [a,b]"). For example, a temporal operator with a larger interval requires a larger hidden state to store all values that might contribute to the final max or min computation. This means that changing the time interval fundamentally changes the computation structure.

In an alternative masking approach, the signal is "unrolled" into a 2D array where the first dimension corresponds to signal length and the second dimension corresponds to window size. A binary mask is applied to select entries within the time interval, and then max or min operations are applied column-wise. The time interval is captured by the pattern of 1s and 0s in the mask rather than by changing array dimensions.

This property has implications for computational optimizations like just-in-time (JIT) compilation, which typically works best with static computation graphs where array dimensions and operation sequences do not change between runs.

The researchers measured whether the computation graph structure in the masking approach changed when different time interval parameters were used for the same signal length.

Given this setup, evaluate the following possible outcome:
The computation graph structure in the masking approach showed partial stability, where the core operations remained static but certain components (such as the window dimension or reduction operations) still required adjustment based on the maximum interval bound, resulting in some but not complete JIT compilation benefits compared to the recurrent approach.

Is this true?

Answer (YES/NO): NO